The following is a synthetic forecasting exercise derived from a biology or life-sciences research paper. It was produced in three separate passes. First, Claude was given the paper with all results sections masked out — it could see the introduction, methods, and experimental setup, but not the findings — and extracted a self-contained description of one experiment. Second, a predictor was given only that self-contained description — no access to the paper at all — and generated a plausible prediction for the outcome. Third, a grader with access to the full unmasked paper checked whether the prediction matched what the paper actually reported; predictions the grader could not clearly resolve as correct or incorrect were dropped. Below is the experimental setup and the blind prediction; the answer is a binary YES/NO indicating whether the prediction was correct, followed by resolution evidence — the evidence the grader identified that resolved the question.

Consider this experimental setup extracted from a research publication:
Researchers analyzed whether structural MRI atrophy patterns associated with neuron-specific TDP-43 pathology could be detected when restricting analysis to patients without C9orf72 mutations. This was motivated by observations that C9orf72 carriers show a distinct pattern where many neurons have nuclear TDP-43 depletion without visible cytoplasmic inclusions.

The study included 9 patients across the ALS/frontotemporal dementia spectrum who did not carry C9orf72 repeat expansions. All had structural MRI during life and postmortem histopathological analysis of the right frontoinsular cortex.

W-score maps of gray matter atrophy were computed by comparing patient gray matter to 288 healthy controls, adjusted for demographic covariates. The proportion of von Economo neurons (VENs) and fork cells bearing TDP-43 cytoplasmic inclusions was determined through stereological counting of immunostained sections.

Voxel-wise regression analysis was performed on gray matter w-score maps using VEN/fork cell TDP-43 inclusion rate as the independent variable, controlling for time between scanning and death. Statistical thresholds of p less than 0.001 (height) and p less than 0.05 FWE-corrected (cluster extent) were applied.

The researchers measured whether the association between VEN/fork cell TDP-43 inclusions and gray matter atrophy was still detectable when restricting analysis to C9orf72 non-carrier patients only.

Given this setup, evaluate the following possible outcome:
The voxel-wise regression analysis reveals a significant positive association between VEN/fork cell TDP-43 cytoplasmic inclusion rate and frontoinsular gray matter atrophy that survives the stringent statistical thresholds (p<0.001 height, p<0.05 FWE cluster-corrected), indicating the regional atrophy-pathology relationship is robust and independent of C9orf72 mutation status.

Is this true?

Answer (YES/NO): YES